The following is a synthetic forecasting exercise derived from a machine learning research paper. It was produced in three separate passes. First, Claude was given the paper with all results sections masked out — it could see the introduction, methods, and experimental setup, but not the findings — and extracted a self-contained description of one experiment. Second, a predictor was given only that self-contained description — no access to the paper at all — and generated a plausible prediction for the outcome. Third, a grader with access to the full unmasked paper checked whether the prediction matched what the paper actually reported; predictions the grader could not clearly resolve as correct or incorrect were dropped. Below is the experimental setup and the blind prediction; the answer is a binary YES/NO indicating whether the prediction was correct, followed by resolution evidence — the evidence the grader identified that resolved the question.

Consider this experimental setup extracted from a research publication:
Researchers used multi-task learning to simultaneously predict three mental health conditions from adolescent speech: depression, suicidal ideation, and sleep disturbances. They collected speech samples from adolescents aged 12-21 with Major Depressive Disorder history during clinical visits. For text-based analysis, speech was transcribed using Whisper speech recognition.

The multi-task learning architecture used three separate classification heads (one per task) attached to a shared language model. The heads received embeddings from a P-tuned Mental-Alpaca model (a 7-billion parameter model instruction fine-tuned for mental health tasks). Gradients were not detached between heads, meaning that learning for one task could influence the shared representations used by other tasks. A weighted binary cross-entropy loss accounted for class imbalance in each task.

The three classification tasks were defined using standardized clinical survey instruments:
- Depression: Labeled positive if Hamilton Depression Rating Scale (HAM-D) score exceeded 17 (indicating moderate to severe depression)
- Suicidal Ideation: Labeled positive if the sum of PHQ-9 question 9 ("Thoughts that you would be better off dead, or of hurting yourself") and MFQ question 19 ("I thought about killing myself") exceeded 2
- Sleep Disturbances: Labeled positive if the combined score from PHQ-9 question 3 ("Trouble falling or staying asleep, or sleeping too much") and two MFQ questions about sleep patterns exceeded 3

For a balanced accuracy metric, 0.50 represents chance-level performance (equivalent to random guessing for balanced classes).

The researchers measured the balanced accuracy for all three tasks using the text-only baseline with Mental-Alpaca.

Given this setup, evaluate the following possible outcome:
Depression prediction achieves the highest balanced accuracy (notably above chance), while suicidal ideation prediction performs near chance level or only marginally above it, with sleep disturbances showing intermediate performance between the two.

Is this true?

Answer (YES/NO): NO